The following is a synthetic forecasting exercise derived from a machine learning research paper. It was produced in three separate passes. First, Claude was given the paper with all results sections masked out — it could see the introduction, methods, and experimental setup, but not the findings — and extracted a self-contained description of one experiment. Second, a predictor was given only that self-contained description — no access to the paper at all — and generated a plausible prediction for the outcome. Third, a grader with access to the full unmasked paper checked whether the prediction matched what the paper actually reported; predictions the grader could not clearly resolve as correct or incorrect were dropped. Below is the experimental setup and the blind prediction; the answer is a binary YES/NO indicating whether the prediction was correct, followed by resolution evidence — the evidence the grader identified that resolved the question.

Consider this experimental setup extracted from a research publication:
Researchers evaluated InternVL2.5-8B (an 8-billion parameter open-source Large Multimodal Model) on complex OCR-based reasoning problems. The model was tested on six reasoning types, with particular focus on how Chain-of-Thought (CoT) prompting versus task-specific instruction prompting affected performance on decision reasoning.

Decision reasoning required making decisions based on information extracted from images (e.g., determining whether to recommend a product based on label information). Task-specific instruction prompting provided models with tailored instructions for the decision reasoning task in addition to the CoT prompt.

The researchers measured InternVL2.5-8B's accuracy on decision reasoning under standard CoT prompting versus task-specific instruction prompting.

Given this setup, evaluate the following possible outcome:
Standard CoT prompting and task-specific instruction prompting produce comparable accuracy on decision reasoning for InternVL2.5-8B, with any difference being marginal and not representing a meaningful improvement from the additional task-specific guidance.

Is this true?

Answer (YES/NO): NO